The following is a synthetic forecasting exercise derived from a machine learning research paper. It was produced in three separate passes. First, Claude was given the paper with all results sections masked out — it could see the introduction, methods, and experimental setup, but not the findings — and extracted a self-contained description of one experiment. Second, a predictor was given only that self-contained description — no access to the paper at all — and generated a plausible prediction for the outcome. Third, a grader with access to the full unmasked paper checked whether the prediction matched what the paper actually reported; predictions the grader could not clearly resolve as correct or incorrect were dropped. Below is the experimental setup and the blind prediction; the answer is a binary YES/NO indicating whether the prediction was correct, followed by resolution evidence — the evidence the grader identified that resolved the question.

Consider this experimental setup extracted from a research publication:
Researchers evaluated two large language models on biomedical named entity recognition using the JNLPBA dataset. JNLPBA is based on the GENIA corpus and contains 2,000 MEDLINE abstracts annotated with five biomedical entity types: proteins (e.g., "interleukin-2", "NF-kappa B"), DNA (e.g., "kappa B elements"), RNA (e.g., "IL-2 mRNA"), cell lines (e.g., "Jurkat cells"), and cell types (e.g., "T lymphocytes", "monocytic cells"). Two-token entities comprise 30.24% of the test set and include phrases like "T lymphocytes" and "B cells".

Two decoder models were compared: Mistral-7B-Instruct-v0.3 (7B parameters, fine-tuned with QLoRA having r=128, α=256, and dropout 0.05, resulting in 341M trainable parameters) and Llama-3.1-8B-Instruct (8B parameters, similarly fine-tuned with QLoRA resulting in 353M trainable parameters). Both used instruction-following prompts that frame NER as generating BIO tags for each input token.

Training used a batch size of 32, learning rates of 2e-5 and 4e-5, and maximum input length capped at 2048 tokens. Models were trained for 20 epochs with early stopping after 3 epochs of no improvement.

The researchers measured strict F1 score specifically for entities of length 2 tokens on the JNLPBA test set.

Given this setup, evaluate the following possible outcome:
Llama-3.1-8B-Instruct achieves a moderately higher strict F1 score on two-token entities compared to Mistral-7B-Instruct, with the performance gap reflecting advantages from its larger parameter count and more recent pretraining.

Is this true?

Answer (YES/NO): NO